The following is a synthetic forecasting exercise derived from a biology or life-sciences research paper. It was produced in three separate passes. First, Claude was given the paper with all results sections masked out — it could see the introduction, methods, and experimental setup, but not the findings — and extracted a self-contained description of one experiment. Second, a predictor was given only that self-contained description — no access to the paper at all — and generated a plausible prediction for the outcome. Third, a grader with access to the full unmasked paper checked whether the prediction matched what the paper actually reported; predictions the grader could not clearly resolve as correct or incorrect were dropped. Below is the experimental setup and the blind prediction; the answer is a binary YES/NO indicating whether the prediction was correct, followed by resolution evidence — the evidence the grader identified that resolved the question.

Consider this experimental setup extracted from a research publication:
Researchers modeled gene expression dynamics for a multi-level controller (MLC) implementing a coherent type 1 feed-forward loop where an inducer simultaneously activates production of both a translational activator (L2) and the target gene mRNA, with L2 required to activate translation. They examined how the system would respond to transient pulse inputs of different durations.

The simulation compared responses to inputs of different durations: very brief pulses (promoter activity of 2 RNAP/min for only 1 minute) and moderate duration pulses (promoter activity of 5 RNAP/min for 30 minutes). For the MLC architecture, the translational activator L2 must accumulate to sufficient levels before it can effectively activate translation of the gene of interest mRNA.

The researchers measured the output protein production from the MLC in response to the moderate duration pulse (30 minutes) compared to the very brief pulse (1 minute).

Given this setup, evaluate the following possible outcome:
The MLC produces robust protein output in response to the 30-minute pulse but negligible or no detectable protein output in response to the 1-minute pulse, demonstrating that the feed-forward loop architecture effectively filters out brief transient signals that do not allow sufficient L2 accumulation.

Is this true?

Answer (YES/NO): YES